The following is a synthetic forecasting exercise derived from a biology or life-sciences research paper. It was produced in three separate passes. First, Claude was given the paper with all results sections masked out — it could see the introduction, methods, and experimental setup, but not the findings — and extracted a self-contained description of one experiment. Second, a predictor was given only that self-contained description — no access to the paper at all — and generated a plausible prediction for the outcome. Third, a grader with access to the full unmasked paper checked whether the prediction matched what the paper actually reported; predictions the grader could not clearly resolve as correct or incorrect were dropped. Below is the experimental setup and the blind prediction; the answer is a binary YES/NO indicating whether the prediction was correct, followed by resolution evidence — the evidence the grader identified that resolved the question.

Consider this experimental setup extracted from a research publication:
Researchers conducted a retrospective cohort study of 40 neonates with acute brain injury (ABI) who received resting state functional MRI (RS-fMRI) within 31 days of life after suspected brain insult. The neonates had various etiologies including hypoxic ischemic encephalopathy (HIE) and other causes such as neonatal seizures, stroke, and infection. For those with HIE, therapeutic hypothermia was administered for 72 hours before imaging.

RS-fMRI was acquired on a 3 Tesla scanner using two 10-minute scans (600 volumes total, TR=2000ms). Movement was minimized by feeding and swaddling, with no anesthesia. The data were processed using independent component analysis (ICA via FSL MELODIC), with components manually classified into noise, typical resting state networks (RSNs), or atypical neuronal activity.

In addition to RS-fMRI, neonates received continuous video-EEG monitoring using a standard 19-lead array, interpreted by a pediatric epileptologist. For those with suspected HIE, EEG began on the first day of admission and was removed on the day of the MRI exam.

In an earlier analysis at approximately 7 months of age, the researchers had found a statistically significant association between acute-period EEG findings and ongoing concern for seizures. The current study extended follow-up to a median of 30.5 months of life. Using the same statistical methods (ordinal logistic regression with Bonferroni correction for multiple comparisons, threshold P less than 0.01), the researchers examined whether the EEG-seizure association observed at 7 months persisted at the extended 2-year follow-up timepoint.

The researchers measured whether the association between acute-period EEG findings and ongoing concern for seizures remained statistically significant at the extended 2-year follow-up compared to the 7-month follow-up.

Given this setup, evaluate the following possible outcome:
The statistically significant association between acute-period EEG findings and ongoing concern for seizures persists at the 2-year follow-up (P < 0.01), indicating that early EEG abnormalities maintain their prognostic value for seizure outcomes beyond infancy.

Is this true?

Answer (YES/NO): NO